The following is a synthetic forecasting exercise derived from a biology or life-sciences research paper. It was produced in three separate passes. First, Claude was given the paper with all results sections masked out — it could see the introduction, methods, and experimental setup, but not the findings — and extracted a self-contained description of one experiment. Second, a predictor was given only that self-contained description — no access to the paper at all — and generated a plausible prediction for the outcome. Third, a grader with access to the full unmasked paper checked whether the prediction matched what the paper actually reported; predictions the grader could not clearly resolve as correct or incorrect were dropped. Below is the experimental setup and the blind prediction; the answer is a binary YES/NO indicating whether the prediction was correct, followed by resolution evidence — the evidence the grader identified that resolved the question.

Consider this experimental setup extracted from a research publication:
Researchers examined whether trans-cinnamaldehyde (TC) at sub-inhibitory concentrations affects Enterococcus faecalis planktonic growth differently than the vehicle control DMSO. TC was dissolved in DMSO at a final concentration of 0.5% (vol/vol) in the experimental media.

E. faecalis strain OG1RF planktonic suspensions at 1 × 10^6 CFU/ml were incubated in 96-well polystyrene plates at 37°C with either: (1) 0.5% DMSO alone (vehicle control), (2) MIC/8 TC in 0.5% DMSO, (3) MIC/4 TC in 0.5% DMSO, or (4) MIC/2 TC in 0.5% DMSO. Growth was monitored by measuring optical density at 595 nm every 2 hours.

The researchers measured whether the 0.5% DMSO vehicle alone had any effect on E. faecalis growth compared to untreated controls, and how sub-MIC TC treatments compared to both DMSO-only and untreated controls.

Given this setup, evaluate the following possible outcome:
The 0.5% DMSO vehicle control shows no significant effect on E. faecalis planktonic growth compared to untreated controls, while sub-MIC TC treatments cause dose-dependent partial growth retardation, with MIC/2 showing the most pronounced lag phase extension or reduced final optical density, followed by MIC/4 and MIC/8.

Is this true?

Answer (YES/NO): YES